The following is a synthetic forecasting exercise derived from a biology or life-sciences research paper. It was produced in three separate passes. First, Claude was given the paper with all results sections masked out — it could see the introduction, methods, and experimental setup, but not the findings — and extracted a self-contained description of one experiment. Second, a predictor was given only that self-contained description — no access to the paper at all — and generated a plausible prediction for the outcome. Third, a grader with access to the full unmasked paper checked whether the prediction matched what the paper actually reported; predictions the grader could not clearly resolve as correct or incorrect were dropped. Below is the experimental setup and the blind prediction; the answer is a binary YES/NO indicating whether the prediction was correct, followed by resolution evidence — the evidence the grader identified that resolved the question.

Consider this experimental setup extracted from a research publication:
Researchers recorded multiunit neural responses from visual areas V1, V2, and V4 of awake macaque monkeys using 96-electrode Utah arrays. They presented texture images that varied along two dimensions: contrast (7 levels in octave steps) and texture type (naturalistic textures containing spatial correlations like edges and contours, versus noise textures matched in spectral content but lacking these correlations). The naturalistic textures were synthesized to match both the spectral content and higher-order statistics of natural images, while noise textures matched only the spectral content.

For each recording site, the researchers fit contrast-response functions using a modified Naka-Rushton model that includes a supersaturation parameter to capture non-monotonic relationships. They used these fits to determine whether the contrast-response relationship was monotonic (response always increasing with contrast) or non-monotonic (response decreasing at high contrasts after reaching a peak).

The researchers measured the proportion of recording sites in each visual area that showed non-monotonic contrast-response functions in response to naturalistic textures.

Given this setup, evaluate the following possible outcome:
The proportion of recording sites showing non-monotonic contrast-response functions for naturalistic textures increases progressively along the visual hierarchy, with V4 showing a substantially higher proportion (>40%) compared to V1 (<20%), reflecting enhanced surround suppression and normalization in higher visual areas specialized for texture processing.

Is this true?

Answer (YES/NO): NO